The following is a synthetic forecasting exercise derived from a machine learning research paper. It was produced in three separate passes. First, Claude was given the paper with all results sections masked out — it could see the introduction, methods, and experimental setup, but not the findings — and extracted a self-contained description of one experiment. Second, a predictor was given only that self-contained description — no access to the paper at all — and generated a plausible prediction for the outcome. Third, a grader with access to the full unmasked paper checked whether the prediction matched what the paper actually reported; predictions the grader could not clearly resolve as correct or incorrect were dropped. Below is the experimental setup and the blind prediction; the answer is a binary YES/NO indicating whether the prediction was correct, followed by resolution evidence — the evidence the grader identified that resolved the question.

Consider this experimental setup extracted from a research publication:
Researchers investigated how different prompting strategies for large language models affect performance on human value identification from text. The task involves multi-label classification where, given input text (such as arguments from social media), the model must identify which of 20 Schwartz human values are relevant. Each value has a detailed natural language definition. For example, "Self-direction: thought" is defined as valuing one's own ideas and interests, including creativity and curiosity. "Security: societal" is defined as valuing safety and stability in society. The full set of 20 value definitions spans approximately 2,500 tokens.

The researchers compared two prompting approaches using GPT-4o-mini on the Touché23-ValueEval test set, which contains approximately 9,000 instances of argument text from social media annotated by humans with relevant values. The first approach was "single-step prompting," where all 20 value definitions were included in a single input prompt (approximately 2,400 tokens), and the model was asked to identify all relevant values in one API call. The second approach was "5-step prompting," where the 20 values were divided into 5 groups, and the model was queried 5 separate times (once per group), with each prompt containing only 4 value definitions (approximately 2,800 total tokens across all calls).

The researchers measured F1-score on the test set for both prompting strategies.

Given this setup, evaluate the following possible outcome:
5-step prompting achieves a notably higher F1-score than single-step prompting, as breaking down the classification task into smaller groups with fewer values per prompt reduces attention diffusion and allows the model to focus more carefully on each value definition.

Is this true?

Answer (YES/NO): NO